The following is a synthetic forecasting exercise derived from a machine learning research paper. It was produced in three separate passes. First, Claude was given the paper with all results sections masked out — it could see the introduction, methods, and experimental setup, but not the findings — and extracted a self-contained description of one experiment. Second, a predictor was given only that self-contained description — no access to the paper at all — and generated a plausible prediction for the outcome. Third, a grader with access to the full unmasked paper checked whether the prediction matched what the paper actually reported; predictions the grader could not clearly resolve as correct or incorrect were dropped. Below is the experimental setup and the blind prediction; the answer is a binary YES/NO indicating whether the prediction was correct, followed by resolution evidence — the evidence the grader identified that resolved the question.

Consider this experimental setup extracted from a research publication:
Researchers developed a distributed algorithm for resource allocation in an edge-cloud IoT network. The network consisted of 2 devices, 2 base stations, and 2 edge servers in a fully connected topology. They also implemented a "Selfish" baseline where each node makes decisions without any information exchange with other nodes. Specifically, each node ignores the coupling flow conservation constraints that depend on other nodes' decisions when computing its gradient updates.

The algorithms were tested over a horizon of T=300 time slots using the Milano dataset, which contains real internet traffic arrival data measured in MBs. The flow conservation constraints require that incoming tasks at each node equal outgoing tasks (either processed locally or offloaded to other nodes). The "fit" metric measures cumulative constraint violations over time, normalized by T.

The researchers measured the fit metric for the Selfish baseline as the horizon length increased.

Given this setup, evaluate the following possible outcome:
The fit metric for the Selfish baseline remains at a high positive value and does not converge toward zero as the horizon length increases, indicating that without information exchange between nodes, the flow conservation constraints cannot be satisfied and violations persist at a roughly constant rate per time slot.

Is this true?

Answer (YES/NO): YES